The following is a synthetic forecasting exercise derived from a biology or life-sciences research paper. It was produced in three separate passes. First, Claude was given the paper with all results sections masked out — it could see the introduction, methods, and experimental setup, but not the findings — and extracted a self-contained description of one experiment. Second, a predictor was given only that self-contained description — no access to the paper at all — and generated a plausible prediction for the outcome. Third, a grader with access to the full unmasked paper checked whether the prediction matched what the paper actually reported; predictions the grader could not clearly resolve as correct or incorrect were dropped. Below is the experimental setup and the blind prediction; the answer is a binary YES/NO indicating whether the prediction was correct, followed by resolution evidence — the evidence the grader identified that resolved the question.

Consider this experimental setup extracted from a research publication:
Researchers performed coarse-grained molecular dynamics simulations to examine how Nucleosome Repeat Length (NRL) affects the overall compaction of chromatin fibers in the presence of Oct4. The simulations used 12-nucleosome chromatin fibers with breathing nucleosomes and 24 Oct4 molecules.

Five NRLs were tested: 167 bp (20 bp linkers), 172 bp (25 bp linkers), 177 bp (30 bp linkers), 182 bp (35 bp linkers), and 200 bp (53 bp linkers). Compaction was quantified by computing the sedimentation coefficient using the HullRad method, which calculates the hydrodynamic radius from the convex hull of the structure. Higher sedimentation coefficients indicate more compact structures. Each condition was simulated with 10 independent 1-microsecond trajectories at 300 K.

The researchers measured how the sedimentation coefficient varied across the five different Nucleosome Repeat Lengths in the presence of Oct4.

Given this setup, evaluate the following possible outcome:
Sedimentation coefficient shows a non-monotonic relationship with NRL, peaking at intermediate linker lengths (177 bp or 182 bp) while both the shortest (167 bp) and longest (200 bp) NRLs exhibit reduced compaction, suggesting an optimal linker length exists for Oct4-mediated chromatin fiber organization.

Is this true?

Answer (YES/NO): NO